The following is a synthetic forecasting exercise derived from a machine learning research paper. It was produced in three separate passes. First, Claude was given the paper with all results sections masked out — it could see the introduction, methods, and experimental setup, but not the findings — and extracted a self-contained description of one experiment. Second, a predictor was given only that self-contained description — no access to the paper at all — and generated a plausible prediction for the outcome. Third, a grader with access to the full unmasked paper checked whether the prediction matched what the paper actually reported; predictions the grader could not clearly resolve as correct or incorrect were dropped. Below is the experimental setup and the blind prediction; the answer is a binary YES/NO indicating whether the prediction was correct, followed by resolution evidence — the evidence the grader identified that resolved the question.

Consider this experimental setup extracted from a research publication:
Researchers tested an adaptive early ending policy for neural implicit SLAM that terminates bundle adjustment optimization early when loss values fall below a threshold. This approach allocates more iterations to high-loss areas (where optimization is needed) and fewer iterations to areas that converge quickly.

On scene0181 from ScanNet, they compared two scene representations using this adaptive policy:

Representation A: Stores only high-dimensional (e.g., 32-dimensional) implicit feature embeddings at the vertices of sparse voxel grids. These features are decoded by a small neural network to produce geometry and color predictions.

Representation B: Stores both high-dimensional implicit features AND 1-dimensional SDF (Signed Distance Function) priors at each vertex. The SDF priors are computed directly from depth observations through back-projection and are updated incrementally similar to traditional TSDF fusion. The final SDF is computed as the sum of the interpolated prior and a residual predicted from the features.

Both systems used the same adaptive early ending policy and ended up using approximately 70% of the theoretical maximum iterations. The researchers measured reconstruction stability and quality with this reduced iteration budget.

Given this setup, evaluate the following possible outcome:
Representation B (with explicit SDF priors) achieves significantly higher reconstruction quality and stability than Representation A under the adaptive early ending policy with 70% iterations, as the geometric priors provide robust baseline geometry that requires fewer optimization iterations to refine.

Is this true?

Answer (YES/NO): YES